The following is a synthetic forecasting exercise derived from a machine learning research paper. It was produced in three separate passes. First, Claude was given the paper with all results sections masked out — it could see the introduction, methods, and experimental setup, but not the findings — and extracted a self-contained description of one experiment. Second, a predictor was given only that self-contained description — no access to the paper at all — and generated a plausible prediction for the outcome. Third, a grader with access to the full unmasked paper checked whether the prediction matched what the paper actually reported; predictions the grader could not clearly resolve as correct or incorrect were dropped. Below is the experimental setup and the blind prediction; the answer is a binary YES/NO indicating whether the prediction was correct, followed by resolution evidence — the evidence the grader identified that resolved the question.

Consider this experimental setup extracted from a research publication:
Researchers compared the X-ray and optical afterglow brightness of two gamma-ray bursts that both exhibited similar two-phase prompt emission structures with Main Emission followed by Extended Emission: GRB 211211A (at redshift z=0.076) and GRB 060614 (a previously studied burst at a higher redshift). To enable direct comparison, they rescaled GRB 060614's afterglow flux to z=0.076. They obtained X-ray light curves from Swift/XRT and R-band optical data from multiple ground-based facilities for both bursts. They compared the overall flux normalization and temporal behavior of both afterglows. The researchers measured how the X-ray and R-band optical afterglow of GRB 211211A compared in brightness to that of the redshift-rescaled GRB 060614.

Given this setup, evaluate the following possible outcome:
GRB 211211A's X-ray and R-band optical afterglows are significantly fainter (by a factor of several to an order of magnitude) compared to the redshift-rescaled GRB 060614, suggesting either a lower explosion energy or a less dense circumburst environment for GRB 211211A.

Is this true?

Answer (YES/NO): NO